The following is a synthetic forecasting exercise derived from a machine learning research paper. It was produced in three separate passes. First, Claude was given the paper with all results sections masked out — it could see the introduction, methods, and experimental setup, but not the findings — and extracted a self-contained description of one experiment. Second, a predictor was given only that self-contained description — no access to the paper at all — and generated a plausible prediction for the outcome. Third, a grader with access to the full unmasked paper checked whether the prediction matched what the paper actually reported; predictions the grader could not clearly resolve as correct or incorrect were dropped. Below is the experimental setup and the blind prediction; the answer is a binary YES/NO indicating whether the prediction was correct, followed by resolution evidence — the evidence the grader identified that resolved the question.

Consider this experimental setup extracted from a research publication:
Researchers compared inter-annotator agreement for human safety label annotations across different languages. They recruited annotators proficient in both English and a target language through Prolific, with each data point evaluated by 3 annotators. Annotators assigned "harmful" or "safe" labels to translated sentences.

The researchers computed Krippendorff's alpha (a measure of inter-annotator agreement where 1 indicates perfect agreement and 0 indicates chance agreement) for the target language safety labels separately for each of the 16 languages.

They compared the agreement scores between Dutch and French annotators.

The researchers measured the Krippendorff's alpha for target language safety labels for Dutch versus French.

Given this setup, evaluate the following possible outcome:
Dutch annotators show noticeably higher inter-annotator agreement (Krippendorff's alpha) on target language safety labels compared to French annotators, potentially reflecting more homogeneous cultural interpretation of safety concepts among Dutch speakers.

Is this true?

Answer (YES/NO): NO